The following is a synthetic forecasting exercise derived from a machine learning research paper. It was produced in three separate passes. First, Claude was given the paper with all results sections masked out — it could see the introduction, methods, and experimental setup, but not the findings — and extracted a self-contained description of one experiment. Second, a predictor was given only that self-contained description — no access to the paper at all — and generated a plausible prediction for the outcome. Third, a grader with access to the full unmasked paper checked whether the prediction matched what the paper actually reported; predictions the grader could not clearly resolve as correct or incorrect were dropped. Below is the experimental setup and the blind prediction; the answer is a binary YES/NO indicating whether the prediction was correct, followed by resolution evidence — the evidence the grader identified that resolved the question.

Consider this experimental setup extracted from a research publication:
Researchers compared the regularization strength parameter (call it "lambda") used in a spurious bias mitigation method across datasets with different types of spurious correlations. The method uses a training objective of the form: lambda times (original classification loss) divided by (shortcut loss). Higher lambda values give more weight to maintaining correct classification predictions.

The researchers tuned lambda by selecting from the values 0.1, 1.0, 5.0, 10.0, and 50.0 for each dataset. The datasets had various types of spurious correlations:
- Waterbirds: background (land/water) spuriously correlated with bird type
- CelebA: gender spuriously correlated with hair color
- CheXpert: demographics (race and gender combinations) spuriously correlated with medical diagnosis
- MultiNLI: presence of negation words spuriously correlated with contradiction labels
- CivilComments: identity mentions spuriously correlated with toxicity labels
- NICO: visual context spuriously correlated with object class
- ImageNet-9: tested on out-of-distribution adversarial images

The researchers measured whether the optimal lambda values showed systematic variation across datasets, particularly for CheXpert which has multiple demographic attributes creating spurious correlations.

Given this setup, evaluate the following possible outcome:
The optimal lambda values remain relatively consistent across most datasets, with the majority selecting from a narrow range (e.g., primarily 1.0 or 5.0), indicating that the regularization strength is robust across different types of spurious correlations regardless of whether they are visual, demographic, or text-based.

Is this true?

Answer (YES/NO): NO